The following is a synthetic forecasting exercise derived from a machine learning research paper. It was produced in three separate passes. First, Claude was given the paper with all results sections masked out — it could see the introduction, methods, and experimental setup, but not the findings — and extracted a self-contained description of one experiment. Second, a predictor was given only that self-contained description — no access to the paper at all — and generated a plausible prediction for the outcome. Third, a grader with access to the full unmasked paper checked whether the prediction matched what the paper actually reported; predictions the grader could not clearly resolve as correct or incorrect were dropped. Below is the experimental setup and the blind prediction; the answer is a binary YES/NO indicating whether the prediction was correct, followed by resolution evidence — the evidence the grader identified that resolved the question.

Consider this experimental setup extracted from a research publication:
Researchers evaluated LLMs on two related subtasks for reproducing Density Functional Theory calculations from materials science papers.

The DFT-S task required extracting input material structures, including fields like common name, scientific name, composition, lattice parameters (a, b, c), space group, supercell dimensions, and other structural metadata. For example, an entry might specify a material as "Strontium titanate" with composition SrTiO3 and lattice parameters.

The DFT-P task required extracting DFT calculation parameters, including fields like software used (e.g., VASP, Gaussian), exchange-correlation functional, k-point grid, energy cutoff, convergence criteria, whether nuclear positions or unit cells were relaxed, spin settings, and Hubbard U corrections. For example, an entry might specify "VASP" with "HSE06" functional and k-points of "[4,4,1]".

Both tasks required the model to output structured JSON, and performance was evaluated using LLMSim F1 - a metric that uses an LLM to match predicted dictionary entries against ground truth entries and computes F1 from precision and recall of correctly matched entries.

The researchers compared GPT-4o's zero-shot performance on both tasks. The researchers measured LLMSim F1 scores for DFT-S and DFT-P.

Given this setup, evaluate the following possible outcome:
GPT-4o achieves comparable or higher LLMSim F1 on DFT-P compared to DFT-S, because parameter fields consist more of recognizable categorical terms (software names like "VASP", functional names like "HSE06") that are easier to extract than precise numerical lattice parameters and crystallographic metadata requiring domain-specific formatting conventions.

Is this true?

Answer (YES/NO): NO